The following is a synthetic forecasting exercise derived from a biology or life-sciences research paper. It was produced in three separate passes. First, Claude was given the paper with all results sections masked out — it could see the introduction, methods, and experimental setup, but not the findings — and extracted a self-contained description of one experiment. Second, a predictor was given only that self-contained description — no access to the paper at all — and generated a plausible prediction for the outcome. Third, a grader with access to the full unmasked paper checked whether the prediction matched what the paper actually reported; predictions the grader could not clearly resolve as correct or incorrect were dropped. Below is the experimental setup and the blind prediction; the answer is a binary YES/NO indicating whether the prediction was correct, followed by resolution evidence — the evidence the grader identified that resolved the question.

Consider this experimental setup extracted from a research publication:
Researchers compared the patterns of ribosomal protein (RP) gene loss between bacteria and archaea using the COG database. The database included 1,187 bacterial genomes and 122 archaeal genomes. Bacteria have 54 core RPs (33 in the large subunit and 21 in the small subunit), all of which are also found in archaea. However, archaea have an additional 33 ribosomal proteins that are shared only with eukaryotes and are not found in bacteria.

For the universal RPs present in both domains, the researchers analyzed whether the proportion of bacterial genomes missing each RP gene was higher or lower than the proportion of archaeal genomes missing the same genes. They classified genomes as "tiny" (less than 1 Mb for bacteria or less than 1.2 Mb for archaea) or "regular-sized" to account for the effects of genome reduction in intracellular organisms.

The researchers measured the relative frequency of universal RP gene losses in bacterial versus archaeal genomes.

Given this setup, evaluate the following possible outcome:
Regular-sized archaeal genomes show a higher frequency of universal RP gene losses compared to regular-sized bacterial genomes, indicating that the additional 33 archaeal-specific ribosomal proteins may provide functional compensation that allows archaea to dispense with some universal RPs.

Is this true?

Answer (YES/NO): NO